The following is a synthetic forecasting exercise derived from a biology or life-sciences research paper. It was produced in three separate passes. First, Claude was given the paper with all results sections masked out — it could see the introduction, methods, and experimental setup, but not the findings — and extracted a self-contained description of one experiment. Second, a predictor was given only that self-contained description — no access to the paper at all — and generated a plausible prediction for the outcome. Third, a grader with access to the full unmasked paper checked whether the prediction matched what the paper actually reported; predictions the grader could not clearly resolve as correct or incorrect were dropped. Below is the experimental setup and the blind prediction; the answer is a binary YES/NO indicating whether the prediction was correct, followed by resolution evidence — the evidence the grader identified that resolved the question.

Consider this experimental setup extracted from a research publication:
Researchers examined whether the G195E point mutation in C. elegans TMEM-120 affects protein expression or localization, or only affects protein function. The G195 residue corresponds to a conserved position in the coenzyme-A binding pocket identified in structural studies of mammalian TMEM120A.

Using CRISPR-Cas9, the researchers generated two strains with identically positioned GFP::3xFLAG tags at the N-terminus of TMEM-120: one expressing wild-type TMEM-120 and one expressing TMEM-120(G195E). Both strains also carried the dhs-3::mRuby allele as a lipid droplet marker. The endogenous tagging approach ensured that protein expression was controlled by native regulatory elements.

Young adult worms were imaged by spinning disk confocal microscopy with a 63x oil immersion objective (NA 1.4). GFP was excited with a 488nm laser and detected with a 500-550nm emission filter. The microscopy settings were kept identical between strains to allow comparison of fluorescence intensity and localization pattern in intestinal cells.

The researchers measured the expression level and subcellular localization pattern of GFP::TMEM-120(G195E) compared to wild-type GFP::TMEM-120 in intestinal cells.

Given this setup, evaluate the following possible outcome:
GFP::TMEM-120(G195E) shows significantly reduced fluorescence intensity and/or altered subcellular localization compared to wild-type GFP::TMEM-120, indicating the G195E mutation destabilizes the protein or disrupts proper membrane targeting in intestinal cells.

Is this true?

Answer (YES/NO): NO